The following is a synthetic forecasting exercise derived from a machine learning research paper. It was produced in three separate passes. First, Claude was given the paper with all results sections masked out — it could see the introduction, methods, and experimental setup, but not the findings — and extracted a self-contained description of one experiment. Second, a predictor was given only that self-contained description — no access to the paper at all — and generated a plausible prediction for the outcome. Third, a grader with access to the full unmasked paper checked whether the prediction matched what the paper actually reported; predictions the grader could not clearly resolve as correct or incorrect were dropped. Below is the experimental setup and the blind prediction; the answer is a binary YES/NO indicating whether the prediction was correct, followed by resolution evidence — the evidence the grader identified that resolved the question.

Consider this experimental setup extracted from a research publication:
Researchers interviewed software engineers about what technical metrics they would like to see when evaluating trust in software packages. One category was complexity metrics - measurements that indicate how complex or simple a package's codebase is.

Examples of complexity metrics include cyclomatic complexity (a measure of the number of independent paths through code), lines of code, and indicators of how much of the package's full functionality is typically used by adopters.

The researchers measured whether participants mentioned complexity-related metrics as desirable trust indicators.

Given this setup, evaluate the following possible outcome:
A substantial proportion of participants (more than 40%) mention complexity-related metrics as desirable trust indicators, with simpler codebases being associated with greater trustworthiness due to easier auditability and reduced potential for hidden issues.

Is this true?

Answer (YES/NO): NO